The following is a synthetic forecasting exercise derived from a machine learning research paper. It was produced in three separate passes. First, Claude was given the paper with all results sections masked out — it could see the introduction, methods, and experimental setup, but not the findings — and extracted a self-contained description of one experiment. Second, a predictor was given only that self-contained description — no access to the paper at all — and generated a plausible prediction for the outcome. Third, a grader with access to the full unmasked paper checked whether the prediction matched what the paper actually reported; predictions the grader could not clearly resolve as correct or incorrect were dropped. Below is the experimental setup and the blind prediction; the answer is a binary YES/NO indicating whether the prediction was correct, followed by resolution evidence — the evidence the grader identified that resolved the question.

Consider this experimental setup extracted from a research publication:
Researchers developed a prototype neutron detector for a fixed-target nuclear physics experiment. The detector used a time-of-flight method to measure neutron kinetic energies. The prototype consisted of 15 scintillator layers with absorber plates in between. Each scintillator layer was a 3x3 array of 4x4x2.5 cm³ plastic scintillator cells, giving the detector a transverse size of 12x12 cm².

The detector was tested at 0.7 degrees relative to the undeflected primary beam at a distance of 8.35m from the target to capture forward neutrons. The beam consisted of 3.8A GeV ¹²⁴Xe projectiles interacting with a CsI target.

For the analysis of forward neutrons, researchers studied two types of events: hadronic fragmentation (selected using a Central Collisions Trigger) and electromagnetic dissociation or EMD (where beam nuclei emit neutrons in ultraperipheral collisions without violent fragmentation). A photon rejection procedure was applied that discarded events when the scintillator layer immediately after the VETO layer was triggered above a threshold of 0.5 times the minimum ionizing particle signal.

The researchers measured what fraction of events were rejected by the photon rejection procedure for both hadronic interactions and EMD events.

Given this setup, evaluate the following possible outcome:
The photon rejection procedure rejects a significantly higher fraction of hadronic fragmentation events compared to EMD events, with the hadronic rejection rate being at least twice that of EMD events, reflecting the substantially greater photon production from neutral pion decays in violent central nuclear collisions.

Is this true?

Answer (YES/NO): NO